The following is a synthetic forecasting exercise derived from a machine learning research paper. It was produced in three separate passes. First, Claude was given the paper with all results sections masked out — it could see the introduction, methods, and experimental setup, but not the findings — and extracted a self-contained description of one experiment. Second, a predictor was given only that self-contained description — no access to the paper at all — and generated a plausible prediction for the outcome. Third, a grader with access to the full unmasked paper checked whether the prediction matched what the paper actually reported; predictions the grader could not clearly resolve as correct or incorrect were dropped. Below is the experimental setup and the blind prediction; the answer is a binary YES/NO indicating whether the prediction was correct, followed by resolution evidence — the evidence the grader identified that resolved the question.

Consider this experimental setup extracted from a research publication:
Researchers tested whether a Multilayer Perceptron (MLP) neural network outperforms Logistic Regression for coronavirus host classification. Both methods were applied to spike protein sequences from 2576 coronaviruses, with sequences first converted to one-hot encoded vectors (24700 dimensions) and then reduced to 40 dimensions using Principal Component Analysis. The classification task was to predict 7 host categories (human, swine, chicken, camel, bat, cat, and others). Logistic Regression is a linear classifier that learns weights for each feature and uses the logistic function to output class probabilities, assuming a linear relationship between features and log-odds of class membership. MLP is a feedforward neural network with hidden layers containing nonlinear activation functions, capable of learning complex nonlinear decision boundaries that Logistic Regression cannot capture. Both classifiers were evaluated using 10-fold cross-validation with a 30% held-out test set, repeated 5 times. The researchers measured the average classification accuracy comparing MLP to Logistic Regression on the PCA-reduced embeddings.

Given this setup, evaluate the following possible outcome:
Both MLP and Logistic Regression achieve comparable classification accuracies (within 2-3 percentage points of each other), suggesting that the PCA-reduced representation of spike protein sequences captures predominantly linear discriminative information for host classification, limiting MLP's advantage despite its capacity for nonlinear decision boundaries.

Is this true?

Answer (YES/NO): YES